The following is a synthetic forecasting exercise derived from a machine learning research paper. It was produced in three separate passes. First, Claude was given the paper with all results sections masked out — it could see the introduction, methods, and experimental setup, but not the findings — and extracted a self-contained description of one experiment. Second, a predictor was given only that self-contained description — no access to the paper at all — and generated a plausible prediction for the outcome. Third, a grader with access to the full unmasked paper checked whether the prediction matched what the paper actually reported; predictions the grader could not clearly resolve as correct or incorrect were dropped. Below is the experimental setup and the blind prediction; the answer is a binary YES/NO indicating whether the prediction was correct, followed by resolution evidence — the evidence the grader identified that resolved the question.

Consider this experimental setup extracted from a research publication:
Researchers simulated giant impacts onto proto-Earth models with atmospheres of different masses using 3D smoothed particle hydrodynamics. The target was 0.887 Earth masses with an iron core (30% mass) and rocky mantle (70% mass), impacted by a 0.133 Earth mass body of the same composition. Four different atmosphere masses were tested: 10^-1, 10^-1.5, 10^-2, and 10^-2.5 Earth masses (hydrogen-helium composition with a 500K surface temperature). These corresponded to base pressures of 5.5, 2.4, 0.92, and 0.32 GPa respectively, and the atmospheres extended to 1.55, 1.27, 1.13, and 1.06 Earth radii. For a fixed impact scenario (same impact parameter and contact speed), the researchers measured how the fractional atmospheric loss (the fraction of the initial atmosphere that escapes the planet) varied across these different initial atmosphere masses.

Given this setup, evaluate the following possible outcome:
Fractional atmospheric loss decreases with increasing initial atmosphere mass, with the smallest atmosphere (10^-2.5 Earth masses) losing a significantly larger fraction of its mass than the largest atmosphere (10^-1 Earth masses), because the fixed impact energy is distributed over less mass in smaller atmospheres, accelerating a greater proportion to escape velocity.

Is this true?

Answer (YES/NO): NO